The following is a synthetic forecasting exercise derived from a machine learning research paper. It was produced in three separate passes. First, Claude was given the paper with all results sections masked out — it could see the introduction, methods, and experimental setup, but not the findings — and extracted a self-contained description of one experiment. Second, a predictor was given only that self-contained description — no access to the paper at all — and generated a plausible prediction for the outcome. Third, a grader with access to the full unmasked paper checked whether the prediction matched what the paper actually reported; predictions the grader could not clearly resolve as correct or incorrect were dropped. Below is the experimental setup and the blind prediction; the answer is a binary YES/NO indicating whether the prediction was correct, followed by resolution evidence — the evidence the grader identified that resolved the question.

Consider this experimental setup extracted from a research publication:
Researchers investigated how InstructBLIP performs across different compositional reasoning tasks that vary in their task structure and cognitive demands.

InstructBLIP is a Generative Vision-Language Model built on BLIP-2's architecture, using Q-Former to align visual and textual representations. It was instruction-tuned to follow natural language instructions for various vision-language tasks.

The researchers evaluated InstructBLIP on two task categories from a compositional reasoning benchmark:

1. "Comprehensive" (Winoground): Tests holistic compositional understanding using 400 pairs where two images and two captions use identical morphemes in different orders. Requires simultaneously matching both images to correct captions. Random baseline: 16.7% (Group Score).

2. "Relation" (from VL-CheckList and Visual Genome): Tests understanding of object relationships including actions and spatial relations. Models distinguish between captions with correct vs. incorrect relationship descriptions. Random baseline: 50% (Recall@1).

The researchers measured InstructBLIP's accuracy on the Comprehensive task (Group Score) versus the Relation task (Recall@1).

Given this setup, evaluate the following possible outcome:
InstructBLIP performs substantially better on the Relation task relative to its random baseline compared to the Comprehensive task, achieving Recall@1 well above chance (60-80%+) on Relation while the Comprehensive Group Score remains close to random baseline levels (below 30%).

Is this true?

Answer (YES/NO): YES